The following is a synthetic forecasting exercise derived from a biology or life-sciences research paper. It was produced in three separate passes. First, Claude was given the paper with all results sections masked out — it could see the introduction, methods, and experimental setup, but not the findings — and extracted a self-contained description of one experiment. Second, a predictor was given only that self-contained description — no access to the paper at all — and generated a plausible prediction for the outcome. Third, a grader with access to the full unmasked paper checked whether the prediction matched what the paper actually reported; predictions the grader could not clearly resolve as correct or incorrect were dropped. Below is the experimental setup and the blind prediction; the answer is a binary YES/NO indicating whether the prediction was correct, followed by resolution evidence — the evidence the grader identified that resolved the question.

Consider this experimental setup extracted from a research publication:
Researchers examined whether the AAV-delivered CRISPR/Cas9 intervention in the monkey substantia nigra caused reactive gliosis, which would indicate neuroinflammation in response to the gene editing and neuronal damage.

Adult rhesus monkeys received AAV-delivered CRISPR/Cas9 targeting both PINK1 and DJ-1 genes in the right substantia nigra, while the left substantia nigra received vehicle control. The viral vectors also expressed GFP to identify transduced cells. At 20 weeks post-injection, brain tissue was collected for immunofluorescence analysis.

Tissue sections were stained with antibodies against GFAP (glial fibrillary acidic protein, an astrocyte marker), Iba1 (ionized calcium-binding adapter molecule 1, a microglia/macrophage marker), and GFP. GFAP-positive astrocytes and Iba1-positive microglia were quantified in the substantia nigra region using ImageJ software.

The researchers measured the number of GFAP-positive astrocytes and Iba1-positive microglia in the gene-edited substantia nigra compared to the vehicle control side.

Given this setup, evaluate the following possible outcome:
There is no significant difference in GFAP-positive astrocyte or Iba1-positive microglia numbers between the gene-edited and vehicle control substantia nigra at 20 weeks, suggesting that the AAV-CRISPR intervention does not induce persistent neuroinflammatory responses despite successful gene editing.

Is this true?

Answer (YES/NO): YES